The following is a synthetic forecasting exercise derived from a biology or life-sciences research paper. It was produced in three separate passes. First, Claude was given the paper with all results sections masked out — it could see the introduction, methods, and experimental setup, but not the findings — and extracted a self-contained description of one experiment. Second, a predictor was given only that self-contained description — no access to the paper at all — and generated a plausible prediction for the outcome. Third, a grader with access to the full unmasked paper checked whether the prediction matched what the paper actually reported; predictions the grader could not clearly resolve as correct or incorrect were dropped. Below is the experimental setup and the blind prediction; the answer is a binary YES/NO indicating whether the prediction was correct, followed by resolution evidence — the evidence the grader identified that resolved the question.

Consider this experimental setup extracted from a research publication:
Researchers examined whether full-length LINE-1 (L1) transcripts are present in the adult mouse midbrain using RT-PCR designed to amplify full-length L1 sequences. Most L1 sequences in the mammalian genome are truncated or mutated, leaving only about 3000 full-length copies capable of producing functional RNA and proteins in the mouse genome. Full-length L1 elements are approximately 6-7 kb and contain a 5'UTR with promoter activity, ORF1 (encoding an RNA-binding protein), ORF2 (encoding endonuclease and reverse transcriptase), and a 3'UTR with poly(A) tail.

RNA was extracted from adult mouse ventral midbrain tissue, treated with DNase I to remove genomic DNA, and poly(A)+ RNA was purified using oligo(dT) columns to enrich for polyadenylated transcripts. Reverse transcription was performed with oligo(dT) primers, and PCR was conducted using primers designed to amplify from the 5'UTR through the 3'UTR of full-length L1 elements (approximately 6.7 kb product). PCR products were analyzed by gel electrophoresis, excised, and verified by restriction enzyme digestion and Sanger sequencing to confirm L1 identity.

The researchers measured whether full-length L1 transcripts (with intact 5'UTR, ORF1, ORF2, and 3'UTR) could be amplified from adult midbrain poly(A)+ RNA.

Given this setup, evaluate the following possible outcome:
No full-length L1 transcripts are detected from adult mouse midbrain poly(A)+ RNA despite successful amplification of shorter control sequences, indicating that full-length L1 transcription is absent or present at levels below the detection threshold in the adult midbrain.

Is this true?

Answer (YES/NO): NO